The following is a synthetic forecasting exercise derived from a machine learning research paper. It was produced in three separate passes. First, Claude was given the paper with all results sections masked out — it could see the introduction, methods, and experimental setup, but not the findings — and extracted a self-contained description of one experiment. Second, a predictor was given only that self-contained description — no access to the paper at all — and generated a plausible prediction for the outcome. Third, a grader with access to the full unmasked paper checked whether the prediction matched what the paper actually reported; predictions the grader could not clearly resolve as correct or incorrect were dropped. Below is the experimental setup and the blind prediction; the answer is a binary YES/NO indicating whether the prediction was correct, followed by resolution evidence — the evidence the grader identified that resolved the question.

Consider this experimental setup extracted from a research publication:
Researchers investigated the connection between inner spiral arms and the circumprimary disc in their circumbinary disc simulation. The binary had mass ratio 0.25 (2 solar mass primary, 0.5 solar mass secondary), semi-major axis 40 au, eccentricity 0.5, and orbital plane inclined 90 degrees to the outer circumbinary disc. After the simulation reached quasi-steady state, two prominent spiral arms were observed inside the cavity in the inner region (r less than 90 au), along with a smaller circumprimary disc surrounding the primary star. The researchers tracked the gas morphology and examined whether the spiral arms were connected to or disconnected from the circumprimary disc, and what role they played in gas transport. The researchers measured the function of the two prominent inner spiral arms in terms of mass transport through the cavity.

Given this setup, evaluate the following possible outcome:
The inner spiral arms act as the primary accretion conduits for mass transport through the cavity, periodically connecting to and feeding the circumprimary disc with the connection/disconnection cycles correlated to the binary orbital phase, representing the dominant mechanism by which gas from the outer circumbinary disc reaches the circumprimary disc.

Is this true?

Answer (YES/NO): YES